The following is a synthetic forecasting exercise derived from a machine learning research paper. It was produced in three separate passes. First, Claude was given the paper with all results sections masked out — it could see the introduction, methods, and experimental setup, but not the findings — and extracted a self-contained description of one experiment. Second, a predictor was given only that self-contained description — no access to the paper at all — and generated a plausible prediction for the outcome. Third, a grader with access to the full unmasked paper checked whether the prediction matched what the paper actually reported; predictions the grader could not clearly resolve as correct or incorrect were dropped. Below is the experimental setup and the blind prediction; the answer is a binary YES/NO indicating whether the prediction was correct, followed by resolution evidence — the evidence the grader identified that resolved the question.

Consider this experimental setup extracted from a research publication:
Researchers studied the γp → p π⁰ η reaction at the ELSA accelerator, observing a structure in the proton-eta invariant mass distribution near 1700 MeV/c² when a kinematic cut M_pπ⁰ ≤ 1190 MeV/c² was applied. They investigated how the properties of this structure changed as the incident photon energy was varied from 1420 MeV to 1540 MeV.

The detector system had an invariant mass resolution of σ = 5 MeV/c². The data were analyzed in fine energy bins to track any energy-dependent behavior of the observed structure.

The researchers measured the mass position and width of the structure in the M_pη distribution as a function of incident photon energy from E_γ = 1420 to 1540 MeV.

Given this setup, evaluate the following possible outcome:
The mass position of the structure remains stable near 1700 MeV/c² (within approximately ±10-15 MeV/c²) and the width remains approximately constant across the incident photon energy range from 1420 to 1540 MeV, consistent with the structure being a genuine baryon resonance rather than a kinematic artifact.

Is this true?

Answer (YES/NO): NO